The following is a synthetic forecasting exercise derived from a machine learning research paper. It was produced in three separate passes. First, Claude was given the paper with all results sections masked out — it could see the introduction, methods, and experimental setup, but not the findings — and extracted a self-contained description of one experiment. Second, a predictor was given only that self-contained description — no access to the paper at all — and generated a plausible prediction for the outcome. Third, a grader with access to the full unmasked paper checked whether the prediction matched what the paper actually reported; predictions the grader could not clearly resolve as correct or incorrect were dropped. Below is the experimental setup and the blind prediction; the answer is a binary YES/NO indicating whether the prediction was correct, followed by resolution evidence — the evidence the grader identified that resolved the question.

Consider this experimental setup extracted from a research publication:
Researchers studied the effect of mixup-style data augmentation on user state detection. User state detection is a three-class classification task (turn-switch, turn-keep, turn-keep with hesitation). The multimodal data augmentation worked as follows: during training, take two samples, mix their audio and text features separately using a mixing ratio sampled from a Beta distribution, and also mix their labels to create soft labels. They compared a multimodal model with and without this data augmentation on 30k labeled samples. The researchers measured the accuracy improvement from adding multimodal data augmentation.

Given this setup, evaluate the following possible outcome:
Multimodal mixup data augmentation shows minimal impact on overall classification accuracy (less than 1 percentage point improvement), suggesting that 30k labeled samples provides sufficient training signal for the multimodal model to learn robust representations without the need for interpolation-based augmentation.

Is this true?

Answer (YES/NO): NO